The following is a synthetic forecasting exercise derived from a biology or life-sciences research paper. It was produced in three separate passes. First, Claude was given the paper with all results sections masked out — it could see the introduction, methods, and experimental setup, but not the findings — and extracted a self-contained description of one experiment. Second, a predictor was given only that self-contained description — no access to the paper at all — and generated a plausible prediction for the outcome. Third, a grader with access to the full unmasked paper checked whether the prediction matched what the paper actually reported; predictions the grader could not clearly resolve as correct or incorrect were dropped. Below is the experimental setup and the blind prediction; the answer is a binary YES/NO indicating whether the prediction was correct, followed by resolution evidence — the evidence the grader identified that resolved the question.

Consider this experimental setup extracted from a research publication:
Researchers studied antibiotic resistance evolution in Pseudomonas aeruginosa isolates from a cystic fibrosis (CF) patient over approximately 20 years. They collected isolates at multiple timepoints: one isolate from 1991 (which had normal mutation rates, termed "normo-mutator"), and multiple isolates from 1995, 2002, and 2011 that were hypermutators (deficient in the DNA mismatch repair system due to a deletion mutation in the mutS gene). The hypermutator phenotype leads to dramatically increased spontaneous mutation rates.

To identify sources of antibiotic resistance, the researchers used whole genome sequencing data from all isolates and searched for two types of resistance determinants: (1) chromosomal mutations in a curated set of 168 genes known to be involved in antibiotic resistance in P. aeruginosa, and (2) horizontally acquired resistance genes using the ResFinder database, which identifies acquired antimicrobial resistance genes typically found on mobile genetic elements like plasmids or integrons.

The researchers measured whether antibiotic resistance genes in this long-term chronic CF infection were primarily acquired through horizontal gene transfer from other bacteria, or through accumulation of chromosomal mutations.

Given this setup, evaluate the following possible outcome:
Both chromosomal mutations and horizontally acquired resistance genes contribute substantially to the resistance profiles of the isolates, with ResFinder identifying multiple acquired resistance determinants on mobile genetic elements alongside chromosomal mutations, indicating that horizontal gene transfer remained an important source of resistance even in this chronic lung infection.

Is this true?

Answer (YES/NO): NO